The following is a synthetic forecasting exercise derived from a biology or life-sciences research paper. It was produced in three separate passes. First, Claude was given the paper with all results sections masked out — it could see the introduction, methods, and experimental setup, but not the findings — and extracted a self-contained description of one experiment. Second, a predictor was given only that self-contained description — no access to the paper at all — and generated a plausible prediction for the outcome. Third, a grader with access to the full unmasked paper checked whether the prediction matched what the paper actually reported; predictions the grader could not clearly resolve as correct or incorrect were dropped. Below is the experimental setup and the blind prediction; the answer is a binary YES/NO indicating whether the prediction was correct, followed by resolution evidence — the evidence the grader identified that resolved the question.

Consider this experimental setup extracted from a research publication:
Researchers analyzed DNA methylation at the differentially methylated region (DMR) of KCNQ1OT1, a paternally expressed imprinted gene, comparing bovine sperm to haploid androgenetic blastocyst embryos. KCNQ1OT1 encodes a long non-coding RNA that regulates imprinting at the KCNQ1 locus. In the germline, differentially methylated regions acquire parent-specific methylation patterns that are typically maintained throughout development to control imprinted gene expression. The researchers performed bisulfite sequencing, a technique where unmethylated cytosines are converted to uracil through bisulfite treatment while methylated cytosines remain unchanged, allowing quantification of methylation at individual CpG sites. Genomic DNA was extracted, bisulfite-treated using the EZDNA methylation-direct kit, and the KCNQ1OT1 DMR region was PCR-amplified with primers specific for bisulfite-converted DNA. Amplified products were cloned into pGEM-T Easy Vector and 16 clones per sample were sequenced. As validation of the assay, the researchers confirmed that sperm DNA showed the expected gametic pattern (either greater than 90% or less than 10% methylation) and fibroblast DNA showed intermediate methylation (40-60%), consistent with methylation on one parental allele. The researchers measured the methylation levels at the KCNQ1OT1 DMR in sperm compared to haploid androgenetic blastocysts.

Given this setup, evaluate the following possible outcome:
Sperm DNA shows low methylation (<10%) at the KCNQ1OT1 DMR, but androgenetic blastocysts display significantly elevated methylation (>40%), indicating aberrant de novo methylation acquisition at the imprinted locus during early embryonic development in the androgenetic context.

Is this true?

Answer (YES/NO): NO